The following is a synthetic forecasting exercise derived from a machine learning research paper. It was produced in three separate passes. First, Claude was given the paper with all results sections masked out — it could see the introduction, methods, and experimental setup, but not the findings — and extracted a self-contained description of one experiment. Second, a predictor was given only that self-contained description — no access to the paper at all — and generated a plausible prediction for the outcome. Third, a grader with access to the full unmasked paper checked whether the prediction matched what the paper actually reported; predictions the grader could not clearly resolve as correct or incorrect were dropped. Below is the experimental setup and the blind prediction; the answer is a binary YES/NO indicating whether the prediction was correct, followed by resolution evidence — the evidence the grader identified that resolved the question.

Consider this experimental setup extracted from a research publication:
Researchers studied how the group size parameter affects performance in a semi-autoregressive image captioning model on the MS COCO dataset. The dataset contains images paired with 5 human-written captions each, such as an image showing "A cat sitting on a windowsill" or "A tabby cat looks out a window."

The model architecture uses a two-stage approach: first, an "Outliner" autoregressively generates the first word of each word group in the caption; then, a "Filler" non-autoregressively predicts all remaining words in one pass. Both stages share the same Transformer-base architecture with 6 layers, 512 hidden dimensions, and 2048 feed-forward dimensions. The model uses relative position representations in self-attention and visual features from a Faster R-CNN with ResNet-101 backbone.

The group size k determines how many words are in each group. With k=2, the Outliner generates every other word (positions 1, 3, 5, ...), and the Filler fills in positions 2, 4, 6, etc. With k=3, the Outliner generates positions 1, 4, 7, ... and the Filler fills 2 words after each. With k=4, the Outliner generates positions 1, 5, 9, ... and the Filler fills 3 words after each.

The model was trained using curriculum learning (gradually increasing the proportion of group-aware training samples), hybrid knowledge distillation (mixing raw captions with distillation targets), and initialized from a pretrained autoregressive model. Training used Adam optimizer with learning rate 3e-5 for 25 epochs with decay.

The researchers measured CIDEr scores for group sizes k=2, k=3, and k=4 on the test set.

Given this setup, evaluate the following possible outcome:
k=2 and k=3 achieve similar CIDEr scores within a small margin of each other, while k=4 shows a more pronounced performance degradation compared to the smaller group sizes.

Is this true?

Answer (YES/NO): NO